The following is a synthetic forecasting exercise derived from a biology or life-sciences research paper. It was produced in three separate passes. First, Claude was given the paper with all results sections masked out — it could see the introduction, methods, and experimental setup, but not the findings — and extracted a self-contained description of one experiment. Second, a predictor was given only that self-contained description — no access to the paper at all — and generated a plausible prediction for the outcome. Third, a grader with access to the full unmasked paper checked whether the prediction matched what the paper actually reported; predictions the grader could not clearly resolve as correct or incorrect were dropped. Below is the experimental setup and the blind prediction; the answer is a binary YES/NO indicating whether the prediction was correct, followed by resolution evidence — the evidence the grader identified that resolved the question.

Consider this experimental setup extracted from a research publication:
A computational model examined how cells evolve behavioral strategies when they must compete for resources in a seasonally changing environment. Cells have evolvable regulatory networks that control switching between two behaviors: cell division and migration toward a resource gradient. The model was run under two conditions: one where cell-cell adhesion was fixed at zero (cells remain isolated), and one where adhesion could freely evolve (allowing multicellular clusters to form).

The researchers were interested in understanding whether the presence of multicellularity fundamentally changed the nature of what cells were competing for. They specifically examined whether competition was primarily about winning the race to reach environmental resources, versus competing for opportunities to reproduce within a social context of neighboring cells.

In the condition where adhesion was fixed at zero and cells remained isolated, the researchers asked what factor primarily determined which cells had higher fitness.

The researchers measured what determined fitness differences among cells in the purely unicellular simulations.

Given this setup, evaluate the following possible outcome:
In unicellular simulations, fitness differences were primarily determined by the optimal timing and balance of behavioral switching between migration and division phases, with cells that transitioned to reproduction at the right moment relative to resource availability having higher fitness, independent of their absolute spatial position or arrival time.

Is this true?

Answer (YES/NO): NO